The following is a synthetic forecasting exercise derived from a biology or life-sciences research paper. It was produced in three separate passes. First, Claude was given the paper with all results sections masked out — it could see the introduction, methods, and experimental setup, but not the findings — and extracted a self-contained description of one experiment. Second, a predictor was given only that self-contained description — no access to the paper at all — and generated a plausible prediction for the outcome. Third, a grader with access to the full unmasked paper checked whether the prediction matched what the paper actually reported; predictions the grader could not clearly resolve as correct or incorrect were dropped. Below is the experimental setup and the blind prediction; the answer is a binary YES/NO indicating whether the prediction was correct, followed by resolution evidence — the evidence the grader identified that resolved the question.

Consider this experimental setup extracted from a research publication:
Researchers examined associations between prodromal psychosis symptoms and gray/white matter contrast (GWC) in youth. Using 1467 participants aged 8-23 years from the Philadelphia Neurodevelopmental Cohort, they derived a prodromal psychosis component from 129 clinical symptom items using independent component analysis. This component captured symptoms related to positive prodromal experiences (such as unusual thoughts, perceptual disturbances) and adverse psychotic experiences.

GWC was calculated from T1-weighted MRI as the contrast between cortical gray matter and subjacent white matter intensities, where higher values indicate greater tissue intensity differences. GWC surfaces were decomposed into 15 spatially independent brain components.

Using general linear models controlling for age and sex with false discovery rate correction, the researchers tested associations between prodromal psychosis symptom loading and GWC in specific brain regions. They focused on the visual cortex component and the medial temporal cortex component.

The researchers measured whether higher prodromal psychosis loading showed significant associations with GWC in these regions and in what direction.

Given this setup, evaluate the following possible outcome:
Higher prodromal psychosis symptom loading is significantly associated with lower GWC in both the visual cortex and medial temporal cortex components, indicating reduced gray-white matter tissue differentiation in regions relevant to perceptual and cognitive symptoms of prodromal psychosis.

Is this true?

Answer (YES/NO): NO